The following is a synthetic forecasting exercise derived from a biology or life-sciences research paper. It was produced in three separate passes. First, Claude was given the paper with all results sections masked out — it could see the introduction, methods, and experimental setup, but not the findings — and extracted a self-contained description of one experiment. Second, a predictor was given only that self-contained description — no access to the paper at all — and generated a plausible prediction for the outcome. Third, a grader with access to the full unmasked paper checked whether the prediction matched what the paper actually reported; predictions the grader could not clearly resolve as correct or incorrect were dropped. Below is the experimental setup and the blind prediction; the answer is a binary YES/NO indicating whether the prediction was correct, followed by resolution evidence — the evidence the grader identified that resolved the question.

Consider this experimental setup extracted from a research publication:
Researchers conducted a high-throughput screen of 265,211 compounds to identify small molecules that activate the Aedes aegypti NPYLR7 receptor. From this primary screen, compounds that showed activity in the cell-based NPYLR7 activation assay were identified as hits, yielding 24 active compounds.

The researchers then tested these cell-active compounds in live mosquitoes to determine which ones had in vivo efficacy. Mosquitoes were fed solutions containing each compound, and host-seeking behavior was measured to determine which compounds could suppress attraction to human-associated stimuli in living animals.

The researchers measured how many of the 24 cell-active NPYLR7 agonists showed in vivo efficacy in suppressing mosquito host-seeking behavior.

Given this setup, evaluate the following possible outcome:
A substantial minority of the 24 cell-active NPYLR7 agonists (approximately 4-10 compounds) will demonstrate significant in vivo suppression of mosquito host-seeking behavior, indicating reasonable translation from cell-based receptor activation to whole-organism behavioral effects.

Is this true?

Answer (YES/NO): YES